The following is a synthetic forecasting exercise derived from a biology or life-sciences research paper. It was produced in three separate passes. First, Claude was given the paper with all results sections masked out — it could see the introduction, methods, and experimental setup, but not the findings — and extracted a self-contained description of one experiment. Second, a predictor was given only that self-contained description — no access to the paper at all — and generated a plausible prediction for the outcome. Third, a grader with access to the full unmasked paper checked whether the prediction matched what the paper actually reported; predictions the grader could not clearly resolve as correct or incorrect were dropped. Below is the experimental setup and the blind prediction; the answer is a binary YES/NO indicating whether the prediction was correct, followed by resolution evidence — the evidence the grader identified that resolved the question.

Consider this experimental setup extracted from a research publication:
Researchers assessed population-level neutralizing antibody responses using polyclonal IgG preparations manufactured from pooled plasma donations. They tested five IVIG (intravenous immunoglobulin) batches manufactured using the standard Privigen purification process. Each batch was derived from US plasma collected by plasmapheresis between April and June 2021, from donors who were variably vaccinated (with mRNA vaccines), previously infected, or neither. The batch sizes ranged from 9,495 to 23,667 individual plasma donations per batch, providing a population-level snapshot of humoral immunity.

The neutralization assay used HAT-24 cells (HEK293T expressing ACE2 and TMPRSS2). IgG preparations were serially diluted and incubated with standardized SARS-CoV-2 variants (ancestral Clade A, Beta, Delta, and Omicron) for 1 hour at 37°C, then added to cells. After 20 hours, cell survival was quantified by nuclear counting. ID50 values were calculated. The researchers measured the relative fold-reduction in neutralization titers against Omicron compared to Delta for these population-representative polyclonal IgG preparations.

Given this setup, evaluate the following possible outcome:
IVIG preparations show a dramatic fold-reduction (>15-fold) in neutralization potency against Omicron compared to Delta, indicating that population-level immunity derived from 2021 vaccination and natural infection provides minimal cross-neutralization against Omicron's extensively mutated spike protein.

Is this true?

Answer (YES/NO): NO